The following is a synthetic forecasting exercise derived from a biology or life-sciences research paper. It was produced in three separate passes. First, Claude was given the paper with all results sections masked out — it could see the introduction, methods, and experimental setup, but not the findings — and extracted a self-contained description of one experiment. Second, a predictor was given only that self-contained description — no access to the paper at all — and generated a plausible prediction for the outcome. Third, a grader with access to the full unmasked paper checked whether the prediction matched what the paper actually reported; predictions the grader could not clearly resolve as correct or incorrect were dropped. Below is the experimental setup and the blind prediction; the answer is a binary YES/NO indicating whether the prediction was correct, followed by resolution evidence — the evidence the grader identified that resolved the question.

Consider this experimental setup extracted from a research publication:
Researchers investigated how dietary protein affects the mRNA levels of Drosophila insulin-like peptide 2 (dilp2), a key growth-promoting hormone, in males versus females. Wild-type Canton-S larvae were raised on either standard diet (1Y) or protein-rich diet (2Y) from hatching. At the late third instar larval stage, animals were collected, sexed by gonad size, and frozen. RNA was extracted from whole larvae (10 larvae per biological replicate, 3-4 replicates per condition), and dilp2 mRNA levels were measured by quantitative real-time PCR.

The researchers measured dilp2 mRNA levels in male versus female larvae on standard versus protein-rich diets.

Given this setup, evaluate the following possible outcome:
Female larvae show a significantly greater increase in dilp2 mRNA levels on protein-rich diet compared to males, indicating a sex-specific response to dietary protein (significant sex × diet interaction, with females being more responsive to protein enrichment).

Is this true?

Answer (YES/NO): NO